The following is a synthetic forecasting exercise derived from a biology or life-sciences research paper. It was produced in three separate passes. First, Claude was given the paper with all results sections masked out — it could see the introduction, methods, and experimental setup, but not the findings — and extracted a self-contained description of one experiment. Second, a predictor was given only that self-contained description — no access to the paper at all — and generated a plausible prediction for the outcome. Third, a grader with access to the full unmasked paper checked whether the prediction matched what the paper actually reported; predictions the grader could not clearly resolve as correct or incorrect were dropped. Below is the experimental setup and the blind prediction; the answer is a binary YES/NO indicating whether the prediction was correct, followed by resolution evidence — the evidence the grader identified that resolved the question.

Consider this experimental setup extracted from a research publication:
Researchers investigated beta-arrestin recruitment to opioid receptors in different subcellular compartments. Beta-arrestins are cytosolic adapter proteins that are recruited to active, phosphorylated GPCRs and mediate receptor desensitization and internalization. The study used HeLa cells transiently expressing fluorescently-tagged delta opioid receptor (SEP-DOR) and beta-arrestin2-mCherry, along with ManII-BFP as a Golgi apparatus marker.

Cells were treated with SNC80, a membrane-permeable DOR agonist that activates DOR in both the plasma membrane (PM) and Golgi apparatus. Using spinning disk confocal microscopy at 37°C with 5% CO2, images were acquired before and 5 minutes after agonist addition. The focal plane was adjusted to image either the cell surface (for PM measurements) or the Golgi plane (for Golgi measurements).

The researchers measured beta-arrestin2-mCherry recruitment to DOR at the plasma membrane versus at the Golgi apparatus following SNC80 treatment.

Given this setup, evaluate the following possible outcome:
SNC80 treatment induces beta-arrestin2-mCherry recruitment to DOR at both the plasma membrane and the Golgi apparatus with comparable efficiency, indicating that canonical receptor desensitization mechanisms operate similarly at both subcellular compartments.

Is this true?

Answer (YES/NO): NO